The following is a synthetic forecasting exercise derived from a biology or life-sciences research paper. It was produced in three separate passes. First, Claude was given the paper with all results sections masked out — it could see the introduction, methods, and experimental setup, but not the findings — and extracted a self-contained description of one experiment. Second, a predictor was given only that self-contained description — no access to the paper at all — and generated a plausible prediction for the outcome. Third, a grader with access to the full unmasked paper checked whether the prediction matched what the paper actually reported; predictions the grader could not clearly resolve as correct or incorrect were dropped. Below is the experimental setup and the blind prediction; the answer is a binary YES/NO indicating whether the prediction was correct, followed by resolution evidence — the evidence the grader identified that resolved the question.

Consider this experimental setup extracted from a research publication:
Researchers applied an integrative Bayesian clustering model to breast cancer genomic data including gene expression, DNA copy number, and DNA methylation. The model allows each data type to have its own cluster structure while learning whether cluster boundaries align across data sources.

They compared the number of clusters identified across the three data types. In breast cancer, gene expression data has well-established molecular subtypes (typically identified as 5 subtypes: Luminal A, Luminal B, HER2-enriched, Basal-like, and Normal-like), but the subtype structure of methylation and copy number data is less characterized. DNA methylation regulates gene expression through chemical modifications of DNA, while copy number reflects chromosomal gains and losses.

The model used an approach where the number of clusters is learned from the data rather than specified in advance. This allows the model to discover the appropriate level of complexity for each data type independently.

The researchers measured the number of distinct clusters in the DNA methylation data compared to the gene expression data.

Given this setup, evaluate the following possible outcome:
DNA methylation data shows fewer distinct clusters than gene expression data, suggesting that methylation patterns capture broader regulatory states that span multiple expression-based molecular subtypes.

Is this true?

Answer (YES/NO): NO